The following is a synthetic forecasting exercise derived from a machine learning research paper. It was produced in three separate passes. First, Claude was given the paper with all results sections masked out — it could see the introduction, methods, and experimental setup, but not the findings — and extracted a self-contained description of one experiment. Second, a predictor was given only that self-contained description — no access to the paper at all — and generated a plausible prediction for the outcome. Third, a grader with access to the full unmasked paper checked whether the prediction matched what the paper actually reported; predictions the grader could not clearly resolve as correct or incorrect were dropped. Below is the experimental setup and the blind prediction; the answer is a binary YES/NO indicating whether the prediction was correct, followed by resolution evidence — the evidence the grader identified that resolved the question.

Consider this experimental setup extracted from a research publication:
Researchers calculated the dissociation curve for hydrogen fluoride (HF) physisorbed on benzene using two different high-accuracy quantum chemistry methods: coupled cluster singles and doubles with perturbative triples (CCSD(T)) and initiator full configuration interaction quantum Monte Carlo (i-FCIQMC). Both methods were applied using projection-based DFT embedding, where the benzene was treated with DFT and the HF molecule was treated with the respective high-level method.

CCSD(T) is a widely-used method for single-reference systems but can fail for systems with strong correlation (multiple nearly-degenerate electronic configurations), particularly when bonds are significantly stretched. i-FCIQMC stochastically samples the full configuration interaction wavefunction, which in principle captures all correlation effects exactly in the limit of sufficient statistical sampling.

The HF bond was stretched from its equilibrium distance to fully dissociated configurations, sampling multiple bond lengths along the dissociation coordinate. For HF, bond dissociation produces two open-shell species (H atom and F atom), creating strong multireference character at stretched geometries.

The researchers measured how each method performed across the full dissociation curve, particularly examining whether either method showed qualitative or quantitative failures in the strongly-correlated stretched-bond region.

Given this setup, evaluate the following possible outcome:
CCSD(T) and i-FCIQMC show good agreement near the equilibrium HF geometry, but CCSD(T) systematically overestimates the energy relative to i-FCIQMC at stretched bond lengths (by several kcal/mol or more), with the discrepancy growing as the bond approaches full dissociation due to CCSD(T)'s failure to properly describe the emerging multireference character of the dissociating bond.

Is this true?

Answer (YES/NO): NO